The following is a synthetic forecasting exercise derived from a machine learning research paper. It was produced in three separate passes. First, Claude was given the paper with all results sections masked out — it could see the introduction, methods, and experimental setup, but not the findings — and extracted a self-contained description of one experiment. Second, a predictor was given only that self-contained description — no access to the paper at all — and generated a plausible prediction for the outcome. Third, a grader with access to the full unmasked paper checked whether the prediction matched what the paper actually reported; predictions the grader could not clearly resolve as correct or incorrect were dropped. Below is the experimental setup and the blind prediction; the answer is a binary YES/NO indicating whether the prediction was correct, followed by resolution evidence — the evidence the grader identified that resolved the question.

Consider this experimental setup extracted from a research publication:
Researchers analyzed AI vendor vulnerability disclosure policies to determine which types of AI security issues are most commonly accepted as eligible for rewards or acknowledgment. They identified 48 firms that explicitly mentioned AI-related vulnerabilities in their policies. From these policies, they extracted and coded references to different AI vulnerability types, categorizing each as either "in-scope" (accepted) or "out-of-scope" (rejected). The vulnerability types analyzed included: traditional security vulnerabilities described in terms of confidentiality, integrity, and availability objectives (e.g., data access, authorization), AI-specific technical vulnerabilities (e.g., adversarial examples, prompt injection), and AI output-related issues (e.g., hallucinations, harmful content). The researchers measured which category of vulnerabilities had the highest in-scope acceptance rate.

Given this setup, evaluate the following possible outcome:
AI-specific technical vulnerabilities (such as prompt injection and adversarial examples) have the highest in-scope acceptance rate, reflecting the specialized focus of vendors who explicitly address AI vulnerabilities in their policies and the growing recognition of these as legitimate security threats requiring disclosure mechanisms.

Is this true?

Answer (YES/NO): NO